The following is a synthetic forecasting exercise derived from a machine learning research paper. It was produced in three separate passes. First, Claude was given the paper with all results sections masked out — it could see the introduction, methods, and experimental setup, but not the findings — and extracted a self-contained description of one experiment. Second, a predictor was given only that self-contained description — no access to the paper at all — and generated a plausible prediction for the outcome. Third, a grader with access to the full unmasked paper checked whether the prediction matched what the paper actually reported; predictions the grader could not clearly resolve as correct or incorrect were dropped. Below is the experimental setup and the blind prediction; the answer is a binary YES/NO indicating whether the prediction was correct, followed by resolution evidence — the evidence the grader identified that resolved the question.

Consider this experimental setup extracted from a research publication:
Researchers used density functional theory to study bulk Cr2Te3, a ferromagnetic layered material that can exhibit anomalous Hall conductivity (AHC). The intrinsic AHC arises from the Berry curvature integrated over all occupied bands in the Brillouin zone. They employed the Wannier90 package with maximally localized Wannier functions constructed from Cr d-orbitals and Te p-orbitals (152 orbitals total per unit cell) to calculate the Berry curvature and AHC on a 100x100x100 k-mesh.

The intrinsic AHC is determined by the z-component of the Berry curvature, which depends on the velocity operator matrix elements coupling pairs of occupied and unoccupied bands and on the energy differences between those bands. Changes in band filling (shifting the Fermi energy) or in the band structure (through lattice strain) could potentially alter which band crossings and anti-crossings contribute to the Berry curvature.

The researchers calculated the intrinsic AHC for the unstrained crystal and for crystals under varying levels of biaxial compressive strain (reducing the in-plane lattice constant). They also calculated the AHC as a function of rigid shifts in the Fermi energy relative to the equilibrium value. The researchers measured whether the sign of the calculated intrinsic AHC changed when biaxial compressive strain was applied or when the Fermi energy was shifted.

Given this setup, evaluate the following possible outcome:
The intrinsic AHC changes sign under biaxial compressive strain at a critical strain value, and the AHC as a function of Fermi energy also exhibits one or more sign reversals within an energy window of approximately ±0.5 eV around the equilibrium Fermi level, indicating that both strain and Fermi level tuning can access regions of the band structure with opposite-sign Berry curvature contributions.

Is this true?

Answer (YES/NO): YES